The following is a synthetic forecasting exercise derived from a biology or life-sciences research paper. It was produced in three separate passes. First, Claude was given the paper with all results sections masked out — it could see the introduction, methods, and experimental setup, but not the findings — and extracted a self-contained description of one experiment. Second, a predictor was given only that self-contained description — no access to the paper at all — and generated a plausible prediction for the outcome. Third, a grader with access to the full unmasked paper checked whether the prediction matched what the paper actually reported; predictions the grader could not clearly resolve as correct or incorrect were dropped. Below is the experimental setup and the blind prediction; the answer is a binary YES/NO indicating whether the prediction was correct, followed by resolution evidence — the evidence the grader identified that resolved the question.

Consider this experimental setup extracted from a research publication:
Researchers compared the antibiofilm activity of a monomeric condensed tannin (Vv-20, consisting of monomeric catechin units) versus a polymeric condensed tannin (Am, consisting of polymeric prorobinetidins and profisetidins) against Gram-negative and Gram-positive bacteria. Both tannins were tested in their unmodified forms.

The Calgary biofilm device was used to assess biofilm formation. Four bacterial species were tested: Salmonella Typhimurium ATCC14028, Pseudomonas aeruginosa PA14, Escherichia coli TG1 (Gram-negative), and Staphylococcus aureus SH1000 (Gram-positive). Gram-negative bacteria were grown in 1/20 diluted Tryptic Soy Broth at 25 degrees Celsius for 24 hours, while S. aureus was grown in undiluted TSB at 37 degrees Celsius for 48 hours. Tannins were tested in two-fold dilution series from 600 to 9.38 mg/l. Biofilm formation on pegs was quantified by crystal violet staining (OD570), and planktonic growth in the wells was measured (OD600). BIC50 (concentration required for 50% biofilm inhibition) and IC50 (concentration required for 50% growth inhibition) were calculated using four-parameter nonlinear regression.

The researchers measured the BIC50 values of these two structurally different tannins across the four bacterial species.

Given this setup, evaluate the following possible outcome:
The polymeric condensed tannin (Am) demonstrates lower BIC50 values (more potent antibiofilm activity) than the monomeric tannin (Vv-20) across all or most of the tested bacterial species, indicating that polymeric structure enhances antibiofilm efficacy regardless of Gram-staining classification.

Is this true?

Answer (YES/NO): NO